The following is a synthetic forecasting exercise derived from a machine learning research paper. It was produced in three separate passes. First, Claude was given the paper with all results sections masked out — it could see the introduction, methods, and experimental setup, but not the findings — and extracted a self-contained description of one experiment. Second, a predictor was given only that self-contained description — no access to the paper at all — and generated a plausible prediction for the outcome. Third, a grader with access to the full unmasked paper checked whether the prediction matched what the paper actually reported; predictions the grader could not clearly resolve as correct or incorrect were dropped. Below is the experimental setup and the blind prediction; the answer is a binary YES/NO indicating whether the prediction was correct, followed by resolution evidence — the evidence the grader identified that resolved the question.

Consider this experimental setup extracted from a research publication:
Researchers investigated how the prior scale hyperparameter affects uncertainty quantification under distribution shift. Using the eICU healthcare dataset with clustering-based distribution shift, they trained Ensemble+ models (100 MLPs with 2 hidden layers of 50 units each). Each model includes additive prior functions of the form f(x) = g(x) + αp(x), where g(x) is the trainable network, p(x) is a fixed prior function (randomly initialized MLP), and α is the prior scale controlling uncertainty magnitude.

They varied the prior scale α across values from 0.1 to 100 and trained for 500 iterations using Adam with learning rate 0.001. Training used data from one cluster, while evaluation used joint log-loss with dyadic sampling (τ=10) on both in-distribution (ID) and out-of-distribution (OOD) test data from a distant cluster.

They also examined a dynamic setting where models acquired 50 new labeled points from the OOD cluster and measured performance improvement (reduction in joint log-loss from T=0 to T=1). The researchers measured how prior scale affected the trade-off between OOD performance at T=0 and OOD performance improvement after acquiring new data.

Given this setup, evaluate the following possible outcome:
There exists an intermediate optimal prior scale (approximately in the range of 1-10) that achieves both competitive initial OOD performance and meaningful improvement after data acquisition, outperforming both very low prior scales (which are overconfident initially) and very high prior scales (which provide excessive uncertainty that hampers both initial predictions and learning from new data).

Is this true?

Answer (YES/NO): NO